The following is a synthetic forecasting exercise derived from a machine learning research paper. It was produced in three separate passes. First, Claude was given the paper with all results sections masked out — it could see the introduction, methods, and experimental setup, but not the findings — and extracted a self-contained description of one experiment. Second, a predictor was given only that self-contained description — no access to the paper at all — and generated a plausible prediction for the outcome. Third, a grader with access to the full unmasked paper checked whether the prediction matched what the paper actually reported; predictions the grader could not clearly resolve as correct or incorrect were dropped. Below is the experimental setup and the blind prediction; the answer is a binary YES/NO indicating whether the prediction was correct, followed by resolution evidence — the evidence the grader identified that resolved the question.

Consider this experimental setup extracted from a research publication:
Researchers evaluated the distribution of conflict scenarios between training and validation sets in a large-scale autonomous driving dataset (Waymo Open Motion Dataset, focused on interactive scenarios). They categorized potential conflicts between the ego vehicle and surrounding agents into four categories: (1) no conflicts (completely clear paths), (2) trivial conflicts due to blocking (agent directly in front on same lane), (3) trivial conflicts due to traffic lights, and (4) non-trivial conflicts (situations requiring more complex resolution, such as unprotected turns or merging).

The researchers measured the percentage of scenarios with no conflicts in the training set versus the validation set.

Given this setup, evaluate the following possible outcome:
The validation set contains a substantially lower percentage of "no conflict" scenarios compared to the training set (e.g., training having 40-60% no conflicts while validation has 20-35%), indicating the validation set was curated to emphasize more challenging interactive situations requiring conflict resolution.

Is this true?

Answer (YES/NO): NO